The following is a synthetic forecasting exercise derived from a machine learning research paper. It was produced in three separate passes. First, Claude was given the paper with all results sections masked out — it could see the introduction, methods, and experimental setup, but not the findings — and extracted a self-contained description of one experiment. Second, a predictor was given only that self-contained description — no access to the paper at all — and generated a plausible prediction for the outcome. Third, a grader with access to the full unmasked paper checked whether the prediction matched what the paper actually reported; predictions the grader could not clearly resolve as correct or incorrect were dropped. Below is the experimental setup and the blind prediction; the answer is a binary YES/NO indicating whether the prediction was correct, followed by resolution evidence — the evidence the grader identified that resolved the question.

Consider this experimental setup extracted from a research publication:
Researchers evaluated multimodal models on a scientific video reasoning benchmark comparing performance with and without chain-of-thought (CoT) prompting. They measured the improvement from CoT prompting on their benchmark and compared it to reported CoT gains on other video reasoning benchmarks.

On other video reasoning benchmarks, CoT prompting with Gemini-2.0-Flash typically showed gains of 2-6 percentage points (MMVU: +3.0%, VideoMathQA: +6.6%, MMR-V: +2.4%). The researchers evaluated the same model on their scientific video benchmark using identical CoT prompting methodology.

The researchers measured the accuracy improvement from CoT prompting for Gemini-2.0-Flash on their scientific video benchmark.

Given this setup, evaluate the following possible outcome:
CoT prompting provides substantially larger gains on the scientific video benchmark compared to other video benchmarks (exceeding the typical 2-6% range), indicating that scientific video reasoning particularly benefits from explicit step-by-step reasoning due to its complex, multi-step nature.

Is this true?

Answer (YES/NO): YES